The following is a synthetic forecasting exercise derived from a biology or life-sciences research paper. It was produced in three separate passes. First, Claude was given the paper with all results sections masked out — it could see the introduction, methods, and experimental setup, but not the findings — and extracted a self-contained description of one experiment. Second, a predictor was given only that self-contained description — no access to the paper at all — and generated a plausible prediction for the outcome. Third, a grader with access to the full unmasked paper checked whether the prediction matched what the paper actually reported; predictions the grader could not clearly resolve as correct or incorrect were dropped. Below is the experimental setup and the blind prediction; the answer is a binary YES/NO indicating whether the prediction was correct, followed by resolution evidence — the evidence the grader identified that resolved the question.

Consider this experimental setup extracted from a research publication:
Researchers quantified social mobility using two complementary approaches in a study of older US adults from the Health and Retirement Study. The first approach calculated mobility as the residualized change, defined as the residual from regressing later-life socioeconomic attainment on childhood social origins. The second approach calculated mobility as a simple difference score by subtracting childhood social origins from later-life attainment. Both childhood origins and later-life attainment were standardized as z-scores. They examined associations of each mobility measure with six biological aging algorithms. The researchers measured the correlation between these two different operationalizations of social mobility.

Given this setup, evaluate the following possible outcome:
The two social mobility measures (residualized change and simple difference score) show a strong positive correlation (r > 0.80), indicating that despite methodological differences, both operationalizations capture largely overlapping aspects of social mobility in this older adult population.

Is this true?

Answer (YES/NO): NO